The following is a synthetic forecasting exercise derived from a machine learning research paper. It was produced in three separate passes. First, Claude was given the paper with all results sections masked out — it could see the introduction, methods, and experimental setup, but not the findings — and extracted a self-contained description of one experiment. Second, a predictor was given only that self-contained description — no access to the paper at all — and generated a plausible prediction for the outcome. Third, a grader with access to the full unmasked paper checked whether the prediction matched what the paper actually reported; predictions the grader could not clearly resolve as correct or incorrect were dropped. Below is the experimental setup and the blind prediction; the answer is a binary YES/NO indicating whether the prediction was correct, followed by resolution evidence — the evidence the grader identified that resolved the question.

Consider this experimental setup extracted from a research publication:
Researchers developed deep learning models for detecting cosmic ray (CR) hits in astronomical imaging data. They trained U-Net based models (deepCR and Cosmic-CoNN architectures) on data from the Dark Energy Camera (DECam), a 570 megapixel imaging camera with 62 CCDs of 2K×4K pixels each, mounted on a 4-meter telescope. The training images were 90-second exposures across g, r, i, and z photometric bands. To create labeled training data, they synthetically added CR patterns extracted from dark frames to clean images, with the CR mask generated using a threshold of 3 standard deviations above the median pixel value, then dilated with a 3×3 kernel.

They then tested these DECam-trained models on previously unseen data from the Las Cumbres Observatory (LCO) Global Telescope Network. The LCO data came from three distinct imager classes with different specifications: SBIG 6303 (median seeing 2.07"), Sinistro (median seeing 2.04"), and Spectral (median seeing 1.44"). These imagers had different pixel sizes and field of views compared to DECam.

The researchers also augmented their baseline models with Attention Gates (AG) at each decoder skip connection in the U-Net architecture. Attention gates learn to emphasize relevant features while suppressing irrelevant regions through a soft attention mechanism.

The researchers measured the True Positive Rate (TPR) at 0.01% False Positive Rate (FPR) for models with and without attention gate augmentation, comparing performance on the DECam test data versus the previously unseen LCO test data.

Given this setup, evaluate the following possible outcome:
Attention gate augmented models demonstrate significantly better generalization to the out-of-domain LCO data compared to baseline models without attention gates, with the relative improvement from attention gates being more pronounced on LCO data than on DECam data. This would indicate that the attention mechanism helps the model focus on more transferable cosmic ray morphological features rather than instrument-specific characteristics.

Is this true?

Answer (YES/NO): YES